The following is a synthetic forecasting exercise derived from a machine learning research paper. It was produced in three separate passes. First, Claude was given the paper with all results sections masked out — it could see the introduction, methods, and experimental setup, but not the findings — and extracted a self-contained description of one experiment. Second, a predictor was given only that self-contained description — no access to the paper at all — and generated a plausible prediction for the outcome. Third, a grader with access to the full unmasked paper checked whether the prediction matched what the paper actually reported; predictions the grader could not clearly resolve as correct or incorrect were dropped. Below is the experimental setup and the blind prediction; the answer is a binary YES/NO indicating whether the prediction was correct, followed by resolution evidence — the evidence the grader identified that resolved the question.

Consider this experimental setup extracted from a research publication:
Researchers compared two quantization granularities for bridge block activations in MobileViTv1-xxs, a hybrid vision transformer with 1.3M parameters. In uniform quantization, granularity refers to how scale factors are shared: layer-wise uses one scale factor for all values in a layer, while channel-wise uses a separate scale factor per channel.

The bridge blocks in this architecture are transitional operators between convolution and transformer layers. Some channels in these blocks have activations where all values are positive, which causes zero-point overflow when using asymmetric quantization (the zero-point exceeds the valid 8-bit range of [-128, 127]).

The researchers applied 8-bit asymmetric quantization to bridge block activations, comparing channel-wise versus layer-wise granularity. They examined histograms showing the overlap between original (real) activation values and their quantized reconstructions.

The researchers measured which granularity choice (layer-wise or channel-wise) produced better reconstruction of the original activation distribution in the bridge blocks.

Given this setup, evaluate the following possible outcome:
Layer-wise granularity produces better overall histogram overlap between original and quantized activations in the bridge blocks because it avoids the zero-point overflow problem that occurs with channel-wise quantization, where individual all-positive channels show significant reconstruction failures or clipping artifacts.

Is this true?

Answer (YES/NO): YES